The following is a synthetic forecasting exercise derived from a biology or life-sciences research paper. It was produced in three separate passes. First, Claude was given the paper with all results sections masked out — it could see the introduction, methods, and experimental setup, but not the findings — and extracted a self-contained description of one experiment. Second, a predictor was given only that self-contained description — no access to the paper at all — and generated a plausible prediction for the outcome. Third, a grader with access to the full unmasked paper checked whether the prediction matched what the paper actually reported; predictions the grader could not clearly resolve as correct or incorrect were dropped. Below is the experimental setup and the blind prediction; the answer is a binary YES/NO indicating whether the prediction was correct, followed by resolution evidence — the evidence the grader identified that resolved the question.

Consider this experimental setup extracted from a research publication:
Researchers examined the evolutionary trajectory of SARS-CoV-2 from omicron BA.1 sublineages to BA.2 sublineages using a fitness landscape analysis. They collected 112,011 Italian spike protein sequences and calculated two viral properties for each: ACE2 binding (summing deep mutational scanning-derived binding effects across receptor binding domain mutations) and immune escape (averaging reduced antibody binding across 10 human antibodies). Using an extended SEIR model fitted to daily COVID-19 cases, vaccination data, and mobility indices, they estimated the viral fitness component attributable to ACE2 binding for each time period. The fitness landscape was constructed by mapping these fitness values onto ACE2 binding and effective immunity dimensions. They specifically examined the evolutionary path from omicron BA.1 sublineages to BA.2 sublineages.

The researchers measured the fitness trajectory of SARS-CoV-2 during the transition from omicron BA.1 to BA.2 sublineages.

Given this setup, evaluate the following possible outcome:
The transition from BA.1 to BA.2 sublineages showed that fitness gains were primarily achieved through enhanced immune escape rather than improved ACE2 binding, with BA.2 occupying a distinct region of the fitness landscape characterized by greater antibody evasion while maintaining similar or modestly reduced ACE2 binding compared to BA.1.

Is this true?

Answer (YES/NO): NO